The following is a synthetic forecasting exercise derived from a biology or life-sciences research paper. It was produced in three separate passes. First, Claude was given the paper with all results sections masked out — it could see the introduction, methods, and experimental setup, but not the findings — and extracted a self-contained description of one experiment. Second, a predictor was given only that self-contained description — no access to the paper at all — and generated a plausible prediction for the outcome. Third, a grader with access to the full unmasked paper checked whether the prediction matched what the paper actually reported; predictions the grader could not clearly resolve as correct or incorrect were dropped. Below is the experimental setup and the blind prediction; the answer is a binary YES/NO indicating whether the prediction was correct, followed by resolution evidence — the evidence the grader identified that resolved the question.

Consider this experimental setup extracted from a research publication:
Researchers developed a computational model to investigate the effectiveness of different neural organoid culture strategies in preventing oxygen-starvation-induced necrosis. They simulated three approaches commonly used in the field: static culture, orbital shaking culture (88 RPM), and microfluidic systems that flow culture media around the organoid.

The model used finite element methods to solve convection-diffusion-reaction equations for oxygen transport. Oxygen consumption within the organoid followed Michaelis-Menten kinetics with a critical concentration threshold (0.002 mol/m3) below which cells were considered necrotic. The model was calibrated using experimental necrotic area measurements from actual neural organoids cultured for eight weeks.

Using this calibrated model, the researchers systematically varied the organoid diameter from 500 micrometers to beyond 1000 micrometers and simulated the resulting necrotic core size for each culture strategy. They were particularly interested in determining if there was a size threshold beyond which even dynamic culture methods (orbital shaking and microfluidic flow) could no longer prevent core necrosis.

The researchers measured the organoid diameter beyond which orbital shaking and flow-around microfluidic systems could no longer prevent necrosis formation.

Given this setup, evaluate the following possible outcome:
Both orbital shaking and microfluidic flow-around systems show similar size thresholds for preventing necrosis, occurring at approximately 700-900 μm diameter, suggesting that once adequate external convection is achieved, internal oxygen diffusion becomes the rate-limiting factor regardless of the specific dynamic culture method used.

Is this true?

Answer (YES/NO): NO